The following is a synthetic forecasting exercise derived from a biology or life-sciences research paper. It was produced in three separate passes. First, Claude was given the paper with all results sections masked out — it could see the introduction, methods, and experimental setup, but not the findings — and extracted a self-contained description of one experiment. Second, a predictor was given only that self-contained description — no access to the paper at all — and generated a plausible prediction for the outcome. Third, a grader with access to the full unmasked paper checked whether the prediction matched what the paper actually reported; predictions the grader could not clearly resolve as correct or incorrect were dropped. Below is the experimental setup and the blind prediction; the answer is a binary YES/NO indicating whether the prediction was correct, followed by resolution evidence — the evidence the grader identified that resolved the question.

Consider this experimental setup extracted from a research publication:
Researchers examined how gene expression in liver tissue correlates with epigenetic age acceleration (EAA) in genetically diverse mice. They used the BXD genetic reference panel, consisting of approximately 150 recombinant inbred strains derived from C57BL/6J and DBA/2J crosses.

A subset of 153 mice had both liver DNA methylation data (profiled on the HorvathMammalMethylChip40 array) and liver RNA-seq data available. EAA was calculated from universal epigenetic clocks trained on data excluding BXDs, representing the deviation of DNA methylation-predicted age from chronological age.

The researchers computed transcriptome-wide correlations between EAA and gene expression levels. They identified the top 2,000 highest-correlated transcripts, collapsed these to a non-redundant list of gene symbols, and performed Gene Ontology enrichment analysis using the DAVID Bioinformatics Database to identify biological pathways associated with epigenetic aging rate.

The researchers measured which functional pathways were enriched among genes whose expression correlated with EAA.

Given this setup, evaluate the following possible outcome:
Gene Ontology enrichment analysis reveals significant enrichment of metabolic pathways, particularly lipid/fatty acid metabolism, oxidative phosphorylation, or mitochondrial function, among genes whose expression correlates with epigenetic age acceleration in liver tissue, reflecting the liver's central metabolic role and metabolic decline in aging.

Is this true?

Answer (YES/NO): NO